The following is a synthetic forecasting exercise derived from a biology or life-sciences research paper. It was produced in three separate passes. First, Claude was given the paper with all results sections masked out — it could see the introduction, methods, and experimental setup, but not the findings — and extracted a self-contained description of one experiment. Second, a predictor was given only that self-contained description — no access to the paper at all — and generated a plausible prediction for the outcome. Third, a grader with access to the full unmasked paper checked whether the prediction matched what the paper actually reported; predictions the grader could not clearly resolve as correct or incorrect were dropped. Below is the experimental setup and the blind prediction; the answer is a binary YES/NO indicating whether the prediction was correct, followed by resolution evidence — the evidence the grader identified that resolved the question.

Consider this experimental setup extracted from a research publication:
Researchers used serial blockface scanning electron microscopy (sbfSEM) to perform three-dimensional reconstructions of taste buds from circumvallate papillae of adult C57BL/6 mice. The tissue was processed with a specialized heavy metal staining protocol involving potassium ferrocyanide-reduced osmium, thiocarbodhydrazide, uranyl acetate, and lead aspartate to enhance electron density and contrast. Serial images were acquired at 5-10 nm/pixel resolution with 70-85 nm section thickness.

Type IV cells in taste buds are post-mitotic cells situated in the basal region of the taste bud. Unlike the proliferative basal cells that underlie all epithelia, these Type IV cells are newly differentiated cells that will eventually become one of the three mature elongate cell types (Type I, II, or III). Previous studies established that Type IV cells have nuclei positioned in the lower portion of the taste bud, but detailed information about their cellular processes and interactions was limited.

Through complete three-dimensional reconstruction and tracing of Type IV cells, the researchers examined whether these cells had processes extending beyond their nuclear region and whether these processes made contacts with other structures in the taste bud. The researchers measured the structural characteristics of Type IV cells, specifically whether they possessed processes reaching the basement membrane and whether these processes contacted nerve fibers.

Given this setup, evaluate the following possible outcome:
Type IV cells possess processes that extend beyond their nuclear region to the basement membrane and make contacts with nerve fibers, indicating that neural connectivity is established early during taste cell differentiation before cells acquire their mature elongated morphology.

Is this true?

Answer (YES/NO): NO